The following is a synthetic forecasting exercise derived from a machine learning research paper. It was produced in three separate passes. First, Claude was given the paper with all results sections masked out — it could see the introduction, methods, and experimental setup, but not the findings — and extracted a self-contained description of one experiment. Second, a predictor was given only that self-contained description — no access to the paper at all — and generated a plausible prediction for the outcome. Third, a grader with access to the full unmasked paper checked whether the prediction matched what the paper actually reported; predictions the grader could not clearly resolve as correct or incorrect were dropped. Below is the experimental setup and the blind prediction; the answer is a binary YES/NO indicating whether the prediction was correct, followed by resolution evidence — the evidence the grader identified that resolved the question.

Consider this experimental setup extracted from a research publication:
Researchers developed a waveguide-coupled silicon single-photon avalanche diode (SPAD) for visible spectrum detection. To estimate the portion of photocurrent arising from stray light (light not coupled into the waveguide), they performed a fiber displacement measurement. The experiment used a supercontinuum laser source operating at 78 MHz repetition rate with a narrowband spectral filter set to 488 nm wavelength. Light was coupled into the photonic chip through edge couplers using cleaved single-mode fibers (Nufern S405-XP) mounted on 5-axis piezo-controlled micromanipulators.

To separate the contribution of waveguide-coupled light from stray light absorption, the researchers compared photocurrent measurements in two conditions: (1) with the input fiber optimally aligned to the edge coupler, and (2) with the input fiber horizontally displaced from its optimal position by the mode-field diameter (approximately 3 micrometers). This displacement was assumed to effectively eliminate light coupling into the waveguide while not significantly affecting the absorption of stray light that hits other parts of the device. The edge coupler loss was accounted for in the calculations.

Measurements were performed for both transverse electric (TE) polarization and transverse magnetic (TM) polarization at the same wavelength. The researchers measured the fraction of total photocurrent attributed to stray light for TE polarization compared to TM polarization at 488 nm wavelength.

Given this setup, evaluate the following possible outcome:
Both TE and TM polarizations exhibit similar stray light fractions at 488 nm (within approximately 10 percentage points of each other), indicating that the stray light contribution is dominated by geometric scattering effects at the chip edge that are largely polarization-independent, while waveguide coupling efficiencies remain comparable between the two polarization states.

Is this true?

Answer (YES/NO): NO